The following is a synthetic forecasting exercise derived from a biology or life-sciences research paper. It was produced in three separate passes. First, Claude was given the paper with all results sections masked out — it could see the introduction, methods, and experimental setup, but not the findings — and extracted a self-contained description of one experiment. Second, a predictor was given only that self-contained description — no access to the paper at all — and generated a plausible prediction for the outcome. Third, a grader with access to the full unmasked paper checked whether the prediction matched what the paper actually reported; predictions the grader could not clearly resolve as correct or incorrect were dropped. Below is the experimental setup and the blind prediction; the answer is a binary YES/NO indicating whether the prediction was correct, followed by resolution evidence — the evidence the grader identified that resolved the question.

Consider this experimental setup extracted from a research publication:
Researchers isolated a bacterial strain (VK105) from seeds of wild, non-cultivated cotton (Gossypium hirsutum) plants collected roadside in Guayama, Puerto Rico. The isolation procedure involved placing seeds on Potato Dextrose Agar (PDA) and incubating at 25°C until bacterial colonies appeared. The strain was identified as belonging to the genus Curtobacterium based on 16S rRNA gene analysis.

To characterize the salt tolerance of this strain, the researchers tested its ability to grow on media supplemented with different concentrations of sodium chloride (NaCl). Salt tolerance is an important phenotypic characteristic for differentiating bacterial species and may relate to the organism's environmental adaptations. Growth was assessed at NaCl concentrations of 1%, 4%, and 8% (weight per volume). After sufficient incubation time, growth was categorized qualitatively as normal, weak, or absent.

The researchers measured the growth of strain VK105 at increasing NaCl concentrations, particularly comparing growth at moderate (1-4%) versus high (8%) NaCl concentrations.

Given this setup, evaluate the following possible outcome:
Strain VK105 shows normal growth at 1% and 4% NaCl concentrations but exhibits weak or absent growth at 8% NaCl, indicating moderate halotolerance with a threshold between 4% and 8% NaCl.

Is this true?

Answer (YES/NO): YES